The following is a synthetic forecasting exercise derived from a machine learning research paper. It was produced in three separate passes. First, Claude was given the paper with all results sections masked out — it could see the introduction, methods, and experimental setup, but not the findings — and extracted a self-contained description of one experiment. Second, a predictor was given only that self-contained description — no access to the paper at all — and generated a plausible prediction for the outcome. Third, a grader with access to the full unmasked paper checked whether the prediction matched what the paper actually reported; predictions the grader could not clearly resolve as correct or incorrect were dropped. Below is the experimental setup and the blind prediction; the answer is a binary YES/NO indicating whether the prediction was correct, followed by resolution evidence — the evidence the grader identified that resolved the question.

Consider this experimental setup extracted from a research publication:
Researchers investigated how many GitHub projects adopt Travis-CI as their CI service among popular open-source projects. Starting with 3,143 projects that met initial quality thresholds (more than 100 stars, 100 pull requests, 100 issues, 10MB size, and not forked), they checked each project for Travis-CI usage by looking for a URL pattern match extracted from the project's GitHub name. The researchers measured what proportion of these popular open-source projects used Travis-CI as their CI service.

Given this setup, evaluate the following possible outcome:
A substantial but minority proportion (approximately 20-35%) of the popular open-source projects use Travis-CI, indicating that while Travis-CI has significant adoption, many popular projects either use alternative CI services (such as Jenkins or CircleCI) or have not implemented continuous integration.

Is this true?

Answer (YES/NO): NO